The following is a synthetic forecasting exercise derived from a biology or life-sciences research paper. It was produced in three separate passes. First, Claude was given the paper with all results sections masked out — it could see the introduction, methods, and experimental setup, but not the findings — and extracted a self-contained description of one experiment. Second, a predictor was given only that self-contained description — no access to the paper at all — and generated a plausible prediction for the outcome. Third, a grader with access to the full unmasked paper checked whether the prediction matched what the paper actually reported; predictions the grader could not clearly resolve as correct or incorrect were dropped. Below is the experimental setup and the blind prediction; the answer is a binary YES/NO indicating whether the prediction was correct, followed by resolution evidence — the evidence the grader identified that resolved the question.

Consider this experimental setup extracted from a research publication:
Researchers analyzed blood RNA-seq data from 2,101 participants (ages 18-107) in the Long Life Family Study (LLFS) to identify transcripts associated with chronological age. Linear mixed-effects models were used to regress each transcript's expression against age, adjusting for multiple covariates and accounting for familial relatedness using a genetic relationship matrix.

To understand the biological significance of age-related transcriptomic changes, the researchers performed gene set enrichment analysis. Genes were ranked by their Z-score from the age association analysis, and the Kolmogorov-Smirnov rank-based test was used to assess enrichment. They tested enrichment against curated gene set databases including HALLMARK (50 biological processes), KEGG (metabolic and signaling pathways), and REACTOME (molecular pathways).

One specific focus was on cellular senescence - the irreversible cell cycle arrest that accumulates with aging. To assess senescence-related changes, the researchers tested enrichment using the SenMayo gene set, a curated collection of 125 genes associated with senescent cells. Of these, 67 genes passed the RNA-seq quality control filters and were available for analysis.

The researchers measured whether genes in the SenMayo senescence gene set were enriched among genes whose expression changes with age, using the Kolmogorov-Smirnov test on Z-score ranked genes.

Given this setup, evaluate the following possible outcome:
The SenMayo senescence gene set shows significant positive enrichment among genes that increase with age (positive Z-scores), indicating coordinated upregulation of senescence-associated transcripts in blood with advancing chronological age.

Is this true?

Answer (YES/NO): YES